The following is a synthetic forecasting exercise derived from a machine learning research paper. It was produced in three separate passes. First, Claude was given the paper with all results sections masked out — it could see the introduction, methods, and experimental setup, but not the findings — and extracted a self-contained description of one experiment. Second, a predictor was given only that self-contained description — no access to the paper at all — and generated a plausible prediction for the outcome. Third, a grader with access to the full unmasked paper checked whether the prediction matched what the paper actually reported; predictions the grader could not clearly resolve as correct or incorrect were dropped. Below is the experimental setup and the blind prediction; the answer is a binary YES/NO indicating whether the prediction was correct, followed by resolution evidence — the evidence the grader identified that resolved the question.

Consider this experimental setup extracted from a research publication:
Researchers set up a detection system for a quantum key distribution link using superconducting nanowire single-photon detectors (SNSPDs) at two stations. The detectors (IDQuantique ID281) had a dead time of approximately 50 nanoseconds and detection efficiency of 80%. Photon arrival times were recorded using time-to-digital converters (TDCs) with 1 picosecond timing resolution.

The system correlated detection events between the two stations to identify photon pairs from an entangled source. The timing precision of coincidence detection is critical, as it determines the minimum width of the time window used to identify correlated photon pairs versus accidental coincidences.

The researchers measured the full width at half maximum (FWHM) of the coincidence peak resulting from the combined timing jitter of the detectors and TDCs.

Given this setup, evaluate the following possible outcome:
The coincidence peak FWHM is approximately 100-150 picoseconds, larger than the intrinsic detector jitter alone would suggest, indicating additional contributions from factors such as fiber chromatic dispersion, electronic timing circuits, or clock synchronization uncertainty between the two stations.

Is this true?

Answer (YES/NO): YES